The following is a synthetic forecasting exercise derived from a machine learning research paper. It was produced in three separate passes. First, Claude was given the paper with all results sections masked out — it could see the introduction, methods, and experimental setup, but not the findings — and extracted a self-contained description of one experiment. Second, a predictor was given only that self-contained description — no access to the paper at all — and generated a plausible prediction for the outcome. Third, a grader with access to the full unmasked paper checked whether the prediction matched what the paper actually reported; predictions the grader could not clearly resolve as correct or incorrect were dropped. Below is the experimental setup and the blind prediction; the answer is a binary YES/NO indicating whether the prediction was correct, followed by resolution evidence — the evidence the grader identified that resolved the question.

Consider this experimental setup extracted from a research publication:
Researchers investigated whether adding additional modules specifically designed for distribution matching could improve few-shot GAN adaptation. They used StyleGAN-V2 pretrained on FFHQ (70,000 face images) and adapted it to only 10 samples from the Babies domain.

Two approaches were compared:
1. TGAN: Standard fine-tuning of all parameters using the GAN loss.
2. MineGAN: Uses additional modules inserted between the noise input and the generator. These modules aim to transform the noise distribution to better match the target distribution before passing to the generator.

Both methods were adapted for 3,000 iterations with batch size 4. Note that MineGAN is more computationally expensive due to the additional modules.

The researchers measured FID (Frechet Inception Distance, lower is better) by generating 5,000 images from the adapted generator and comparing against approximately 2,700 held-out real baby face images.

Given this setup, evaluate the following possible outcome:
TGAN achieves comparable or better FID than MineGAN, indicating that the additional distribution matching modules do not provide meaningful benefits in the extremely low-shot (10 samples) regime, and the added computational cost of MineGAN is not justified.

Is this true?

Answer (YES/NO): NO